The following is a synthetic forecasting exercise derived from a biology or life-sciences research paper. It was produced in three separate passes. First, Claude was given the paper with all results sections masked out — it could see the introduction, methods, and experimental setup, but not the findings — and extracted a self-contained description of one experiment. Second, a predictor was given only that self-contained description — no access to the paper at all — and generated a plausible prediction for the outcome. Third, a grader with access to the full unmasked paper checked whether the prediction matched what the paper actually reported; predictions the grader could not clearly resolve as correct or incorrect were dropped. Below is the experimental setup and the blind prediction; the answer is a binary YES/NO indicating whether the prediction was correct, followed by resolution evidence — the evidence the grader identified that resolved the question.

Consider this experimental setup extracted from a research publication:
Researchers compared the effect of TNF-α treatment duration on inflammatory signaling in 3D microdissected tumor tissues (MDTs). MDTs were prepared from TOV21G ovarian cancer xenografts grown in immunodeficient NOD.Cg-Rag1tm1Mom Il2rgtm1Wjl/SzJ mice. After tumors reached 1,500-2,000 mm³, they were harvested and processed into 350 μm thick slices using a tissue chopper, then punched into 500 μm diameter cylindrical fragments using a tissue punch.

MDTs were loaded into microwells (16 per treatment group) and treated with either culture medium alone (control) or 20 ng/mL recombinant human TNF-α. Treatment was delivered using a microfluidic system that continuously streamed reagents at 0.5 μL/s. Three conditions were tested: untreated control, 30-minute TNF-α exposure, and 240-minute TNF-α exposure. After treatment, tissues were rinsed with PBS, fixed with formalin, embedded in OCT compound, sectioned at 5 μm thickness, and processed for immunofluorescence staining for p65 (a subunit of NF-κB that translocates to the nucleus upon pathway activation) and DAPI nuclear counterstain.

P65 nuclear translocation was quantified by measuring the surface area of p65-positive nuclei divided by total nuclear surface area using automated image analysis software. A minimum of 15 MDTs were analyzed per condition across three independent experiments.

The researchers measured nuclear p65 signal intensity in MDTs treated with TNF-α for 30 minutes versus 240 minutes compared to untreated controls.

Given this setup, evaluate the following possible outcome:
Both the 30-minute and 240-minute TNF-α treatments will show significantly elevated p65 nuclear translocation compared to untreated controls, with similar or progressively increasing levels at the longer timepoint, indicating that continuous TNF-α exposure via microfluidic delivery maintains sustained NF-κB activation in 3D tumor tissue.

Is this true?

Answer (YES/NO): NO